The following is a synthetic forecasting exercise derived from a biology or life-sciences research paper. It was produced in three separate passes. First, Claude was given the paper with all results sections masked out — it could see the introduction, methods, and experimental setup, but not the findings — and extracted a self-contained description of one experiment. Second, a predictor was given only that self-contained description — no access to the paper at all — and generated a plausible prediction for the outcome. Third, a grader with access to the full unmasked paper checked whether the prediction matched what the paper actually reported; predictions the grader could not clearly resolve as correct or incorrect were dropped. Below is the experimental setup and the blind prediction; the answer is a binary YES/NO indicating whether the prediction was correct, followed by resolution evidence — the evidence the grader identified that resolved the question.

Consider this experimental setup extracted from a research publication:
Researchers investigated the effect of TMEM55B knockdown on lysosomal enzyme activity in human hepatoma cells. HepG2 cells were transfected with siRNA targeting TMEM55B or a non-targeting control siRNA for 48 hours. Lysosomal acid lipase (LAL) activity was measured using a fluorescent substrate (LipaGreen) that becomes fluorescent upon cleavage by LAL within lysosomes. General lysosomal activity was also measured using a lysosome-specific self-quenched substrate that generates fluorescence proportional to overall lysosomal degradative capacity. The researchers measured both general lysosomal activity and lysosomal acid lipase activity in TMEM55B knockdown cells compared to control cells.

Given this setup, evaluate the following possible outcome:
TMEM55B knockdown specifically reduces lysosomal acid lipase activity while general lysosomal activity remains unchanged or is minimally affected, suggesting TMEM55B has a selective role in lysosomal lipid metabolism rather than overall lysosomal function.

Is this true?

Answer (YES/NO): NO